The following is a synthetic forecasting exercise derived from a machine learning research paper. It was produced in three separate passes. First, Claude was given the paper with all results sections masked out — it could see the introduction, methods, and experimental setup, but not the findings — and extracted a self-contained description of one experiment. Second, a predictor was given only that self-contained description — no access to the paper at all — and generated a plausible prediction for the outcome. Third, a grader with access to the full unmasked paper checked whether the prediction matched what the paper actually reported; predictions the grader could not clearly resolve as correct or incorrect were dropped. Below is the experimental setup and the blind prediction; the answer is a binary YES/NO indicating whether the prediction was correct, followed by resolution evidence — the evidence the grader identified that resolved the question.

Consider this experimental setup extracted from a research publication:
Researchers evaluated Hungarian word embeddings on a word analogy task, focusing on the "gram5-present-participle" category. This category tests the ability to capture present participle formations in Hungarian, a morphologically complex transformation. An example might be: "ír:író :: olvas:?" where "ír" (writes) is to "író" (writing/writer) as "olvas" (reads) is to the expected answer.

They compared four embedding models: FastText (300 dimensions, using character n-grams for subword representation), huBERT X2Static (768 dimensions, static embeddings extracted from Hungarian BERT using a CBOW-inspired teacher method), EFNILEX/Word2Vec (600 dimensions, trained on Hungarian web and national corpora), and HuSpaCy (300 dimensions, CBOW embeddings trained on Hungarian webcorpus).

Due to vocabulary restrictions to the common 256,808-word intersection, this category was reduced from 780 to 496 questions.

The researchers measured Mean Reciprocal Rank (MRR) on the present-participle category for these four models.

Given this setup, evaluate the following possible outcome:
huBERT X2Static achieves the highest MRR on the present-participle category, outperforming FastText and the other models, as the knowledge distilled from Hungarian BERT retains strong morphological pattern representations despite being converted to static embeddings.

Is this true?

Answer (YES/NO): NO